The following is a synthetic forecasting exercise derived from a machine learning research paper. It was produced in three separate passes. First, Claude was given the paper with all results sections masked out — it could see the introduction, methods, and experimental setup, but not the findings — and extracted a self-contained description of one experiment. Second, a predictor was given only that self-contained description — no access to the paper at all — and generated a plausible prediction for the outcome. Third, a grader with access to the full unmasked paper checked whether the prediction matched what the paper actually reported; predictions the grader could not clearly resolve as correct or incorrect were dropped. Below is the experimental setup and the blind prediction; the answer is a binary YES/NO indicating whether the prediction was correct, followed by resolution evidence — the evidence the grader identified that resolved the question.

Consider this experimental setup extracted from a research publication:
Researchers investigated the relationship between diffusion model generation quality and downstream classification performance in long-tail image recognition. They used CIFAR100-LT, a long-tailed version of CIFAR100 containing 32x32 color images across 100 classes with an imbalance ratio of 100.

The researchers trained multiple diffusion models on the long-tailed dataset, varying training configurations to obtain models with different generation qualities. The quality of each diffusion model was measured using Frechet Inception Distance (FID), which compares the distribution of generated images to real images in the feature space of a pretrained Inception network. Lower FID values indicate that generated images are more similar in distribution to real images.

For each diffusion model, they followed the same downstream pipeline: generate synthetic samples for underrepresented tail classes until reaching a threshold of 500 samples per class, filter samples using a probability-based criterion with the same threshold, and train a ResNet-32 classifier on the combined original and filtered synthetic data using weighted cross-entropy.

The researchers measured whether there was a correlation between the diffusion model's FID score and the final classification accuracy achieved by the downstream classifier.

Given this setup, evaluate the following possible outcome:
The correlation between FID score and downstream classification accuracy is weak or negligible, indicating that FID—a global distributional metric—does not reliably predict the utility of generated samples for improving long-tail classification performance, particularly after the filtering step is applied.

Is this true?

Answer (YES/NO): NO